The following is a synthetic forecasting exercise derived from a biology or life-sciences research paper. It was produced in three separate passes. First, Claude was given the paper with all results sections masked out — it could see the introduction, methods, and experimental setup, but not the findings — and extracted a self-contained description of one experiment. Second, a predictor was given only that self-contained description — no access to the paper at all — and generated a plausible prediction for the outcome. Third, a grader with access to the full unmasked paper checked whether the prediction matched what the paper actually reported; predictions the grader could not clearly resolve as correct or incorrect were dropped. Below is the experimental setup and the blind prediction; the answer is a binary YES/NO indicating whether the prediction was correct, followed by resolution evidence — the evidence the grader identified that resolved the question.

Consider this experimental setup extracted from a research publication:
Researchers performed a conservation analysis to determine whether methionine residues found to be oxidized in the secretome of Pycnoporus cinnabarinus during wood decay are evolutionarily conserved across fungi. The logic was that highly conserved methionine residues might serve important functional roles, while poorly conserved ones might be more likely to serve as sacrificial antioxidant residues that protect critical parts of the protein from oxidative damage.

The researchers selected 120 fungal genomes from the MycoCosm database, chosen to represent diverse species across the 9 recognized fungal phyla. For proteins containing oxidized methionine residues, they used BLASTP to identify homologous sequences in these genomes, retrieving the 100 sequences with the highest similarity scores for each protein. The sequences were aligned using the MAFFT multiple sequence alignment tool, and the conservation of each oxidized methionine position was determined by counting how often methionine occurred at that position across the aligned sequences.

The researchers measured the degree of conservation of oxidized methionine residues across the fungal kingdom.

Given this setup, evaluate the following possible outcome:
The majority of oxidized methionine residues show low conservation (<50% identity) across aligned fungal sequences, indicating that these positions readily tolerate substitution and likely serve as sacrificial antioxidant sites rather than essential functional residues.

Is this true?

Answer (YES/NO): NO